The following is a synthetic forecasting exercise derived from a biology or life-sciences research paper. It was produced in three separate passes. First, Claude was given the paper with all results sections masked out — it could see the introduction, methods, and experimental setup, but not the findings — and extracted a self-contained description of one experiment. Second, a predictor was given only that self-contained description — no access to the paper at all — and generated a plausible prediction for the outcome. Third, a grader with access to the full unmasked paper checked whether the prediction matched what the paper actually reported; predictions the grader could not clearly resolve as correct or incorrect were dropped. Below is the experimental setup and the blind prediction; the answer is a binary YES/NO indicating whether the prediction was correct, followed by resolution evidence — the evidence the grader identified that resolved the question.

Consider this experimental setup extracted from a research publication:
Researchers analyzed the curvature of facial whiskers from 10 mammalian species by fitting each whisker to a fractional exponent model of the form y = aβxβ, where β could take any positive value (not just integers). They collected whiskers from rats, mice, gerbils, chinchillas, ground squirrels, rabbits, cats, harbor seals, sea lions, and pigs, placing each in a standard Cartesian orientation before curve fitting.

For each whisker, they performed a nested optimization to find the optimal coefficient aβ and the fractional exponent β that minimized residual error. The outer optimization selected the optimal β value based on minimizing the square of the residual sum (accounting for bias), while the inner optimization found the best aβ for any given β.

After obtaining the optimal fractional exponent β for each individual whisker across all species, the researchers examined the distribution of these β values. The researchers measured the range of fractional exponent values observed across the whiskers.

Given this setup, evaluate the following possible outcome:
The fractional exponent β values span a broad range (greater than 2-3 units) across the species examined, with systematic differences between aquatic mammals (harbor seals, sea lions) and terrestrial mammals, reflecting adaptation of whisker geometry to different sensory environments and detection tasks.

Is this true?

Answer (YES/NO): NO